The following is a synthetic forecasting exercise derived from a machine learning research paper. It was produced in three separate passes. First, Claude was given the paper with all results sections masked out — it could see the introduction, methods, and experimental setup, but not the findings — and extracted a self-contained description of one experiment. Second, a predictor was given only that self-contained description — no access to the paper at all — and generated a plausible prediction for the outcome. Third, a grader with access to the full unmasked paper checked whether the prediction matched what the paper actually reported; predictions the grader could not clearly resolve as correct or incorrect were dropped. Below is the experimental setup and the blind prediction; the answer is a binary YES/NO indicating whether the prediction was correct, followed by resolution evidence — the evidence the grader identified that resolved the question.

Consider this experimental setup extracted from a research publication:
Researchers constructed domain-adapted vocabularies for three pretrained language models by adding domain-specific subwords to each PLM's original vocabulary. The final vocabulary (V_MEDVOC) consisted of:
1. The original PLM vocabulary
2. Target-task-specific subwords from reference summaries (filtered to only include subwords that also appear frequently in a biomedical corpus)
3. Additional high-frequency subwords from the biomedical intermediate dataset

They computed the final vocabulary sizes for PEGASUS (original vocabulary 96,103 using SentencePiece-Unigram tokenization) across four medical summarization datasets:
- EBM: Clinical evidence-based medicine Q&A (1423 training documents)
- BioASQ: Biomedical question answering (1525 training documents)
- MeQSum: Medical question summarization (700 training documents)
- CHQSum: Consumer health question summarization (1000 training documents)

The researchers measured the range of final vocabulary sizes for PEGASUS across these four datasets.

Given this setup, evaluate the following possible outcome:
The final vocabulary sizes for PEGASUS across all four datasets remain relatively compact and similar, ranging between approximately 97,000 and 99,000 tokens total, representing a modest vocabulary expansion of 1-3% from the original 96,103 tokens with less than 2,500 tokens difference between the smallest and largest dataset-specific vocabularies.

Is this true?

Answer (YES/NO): NO